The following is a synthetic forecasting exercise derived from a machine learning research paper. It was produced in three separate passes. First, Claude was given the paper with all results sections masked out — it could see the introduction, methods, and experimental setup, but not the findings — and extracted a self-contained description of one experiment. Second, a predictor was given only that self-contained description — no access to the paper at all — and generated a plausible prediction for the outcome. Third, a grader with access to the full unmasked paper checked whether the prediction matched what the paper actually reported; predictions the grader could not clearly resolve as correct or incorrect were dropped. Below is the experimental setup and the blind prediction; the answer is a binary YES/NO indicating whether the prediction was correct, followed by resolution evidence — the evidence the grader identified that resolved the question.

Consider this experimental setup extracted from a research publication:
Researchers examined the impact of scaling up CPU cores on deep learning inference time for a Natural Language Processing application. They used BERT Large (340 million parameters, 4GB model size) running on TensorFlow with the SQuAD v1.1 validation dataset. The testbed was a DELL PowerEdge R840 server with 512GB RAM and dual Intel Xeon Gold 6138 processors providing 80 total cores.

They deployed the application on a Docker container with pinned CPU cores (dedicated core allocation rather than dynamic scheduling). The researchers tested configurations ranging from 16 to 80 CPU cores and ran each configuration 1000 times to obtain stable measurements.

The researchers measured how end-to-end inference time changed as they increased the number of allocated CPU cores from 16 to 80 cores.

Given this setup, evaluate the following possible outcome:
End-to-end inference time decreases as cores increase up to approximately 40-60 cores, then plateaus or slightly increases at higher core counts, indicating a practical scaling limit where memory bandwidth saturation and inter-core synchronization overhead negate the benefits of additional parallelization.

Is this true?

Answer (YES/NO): NO